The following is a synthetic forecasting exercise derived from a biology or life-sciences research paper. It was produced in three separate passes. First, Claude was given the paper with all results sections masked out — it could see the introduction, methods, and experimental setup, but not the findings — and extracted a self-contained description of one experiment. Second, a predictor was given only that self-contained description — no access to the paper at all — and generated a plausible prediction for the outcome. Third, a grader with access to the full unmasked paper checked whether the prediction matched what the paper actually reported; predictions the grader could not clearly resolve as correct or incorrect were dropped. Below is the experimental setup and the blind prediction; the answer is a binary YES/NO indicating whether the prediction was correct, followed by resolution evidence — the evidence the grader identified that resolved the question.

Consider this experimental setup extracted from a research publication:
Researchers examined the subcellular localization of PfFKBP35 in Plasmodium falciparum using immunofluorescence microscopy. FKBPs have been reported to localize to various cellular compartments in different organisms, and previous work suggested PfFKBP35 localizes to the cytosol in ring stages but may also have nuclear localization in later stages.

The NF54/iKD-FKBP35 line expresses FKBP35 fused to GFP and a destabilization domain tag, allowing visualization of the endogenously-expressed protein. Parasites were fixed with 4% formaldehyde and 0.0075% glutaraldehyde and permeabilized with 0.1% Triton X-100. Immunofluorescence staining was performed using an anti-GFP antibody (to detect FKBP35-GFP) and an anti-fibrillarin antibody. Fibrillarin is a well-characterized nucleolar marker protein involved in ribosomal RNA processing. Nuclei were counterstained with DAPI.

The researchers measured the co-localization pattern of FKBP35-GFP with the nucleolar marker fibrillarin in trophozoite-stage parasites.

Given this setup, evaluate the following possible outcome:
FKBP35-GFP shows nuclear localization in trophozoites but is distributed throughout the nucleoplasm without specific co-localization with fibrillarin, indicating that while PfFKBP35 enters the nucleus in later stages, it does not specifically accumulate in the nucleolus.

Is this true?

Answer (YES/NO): NO